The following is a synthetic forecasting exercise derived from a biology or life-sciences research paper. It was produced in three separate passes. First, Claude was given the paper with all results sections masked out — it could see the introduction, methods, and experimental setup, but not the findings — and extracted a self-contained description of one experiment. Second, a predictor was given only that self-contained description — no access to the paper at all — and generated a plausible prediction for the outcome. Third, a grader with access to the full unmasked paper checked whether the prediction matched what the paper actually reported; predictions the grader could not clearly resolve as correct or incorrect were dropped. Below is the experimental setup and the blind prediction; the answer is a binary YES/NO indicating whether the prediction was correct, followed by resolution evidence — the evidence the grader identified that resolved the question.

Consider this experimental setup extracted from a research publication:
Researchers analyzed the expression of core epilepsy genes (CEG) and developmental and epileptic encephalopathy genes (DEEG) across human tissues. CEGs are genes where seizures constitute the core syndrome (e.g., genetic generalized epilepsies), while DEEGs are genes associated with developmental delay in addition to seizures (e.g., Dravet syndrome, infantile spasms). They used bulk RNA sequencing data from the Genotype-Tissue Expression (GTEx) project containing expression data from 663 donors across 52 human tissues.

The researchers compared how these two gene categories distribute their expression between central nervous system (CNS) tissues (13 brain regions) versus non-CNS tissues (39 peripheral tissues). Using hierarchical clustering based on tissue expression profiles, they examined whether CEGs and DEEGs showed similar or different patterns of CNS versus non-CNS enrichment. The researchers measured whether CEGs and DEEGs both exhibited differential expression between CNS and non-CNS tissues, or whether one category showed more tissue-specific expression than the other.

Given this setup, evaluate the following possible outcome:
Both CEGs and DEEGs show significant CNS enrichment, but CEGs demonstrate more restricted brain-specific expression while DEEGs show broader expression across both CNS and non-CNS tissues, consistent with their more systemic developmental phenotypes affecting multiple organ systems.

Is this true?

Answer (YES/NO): NO